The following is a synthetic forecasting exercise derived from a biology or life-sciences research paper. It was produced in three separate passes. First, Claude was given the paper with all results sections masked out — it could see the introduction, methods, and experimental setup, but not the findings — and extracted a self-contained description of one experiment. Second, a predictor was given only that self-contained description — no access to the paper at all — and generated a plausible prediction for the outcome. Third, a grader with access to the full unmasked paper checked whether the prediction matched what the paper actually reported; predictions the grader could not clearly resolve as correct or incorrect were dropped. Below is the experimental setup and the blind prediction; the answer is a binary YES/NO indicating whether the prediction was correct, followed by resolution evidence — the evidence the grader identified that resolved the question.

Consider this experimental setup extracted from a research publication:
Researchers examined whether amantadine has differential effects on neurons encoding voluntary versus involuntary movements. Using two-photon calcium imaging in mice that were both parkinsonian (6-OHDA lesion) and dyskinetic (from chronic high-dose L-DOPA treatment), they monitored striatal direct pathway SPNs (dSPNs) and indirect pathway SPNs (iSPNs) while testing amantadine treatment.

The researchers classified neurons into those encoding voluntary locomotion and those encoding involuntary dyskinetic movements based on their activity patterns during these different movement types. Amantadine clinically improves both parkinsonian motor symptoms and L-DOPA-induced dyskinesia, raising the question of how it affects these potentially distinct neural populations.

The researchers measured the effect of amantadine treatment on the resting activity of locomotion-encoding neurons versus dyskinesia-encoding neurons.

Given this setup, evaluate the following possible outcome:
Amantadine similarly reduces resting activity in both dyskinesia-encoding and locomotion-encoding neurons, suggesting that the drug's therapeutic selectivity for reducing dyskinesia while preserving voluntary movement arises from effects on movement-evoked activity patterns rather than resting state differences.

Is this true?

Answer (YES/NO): NO